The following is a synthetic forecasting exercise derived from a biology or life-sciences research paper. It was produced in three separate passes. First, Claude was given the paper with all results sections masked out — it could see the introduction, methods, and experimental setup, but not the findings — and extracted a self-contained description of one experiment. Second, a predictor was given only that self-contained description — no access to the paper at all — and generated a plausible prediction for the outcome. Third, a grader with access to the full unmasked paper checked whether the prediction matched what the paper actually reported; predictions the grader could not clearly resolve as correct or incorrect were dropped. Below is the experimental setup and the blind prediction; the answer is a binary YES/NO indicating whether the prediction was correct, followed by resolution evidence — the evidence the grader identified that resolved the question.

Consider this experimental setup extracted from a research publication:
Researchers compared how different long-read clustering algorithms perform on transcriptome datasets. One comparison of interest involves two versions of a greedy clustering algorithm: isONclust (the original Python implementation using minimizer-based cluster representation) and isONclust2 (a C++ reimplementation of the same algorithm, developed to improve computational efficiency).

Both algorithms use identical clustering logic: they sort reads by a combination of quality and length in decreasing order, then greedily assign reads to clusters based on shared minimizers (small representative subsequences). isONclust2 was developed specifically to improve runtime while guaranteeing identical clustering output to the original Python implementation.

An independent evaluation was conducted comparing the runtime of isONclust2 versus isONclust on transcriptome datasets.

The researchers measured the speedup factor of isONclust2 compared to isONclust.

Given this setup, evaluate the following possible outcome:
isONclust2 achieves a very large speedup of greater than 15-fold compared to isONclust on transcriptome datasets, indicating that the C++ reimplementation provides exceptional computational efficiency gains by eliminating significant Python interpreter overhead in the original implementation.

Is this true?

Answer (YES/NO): NO